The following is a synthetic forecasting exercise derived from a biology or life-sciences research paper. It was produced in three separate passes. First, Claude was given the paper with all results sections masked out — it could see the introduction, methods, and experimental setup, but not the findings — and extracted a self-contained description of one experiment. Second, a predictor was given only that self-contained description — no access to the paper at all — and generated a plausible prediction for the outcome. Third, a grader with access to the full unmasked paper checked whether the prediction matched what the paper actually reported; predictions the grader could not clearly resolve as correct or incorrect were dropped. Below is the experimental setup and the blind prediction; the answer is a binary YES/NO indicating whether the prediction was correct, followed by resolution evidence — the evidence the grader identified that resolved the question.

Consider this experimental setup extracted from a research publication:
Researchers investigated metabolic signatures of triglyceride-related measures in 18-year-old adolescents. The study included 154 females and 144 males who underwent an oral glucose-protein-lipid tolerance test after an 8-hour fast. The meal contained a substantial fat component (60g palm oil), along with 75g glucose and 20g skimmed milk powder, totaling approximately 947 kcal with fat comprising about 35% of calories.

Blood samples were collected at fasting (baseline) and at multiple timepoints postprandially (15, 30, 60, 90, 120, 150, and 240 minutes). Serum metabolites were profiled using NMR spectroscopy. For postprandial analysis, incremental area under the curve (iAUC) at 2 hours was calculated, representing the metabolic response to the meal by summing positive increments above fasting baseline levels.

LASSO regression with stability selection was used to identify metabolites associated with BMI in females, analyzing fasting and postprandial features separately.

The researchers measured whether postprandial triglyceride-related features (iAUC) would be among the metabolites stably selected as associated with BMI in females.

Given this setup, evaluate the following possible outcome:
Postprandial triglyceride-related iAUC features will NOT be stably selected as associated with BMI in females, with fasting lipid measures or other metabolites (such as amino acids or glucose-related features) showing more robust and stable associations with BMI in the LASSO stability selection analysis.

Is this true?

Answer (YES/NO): YES